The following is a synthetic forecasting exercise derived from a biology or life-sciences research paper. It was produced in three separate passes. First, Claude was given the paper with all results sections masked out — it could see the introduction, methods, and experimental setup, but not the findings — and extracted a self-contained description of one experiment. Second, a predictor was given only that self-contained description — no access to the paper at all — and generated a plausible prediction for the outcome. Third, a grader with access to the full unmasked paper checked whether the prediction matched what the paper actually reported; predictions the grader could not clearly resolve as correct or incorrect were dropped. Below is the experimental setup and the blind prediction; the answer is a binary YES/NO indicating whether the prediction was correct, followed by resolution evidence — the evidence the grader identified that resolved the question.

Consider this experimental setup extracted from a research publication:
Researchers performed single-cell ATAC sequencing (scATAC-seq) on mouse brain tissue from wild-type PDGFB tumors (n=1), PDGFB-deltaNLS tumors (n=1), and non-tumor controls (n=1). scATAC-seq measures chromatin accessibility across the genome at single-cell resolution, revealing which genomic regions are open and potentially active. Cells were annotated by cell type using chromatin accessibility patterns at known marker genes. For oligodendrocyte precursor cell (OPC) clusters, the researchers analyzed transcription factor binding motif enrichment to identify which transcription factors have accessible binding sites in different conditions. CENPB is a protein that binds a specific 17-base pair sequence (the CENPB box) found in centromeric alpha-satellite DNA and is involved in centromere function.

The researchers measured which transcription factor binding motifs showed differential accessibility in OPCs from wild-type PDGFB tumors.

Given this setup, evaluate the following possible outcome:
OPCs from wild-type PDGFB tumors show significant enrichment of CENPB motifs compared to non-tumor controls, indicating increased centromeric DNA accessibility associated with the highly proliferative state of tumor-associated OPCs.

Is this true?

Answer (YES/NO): NO